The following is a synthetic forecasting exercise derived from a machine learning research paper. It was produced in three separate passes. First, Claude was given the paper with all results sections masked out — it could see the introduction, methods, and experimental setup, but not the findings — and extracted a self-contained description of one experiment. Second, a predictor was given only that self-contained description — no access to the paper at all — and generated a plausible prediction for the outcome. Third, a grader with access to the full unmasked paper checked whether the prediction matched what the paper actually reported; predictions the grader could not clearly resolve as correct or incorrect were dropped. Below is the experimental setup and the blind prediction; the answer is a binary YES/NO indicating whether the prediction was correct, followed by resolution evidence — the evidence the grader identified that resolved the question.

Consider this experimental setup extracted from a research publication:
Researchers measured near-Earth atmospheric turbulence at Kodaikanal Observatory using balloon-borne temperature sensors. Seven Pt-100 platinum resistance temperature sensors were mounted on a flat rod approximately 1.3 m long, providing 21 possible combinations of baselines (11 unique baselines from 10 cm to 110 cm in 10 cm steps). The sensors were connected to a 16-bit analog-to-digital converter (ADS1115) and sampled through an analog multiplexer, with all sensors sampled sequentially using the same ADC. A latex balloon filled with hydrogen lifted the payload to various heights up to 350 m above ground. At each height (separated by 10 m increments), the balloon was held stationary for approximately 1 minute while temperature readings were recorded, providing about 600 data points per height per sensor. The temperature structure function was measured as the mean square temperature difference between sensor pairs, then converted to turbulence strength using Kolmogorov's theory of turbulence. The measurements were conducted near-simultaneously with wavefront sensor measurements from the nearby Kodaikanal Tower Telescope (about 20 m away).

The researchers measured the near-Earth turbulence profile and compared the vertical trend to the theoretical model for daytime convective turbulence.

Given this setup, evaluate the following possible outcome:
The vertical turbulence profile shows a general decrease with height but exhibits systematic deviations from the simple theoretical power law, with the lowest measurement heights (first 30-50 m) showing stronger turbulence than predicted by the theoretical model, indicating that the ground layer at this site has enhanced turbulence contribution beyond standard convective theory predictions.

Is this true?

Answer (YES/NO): NO